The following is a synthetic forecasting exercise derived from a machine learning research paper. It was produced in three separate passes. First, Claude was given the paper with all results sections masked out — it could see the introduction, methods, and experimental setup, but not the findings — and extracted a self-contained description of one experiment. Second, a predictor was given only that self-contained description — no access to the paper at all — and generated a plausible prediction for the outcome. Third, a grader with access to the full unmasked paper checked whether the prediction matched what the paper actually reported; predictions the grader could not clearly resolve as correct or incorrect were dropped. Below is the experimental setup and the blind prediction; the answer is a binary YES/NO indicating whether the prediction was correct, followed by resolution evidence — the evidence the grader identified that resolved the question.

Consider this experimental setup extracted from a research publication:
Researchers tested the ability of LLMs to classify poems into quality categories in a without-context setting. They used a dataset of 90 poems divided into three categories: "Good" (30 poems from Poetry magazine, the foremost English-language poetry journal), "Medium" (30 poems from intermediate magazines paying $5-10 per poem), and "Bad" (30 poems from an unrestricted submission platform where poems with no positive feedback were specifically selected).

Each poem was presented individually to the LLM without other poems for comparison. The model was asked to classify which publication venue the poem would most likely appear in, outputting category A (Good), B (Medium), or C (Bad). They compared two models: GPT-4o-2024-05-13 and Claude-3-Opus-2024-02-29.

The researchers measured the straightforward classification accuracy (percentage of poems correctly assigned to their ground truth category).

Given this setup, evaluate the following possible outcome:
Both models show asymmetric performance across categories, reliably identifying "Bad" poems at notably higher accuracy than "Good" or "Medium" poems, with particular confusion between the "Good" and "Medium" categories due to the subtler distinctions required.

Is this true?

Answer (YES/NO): NO